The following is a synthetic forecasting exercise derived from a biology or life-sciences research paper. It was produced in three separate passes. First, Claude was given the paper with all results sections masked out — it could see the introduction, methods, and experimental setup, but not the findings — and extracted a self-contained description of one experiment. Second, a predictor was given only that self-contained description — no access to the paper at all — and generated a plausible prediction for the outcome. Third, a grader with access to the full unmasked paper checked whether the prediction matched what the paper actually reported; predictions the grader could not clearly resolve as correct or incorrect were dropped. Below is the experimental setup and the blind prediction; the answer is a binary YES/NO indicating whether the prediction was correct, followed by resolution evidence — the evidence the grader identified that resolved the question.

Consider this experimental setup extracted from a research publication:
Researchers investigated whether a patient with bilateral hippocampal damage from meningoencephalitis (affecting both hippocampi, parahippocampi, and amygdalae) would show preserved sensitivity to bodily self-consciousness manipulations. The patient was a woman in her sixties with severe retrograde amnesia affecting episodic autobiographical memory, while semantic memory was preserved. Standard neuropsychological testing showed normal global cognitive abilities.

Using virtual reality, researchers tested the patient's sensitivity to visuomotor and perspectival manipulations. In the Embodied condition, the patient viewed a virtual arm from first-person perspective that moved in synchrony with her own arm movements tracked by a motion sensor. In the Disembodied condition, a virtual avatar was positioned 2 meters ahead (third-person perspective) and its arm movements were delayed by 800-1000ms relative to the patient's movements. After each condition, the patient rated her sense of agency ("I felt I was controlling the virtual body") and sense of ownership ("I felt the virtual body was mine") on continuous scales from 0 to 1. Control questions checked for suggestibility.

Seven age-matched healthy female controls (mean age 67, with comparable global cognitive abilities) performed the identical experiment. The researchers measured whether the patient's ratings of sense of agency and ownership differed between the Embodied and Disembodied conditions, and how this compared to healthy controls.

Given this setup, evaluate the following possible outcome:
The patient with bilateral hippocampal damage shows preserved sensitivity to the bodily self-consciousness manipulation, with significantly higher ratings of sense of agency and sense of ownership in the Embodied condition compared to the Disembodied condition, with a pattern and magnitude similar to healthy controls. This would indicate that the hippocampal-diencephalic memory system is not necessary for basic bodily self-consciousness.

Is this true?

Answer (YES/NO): YES